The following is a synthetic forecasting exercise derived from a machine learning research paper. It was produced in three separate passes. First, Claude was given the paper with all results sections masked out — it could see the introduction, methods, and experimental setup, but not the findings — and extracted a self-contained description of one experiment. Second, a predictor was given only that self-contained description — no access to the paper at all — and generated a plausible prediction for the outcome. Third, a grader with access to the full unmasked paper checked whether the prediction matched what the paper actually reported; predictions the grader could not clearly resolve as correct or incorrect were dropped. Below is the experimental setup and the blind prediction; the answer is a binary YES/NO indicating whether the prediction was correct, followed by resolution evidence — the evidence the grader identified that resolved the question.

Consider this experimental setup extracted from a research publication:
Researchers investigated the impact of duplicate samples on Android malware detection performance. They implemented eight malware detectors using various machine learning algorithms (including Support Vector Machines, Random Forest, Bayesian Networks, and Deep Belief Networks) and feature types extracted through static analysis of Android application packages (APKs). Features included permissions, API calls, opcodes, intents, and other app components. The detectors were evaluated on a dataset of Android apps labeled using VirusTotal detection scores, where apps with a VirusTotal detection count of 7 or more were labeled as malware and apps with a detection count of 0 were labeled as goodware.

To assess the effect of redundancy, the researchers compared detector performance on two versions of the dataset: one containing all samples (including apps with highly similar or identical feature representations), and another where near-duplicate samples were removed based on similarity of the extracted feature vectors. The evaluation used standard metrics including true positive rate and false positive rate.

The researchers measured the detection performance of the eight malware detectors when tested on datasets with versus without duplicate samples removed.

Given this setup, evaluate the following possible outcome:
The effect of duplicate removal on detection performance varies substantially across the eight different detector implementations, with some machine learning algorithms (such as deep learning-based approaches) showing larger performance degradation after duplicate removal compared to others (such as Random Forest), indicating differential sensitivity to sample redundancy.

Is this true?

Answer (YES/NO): NO